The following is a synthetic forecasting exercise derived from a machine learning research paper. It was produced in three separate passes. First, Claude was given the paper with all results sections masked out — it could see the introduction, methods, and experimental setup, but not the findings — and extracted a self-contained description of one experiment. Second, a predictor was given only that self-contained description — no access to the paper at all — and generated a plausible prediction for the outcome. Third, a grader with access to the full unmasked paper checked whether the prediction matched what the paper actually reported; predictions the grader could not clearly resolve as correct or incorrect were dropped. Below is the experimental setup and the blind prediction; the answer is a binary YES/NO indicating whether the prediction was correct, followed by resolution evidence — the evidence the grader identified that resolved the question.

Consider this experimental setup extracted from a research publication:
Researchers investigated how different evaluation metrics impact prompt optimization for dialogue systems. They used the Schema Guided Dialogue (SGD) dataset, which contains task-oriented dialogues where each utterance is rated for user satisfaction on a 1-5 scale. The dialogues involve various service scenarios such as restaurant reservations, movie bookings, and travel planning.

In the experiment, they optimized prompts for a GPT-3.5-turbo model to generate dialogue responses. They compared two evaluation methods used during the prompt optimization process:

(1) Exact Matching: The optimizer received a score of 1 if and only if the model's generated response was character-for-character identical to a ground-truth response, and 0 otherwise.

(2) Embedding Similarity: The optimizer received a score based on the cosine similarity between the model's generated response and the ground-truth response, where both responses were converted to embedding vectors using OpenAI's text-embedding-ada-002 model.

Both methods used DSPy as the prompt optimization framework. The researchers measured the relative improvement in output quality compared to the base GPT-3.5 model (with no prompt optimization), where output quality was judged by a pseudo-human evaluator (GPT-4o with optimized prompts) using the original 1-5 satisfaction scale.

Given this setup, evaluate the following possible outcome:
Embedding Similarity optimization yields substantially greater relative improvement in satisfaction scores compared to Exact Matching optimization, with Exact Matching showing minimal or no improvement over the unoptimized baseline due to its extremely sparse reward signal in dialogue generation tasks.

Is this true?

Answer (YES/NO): NO